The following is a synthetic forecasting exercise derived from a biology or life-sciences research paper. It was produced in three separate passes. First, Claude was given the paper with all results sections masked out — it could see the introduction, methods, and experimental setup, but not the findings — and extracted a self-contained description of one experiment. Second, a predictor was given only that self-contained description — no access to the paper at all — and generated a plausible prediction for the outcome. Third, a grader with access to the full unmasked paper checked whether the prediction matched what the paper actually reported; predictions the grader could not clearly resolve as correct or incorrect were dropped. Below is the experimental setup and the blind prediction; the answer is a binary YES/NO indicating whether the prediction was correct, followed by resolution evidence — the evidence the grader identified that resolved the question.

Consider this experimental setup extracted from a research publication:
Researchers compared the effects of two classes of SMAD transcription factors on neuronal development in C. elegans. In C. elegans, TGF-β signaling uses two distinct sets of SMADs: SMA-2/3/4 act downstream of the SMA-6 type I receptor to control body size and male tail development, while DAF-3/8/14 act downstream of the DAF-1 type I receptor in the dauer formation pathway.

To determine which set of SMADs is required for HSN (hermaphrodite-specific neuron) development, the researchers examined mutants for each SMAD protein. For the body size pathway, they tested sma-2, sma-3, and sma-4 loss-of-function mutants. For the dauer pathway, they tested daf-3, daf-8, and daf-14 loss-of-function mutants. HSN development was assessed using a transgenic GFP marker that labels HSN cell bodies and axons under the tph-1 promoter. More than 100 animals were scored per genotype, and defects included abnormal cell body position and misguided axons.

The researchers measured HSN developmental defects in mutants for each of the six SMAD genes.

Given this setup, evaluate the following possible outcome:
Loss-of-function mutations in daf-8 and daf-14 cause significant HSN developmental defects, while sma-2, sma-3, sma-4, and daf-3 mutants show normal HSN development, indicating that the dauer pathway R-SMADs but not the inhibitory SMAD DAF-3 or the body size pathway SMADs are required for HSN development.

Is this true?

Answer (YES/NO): NO